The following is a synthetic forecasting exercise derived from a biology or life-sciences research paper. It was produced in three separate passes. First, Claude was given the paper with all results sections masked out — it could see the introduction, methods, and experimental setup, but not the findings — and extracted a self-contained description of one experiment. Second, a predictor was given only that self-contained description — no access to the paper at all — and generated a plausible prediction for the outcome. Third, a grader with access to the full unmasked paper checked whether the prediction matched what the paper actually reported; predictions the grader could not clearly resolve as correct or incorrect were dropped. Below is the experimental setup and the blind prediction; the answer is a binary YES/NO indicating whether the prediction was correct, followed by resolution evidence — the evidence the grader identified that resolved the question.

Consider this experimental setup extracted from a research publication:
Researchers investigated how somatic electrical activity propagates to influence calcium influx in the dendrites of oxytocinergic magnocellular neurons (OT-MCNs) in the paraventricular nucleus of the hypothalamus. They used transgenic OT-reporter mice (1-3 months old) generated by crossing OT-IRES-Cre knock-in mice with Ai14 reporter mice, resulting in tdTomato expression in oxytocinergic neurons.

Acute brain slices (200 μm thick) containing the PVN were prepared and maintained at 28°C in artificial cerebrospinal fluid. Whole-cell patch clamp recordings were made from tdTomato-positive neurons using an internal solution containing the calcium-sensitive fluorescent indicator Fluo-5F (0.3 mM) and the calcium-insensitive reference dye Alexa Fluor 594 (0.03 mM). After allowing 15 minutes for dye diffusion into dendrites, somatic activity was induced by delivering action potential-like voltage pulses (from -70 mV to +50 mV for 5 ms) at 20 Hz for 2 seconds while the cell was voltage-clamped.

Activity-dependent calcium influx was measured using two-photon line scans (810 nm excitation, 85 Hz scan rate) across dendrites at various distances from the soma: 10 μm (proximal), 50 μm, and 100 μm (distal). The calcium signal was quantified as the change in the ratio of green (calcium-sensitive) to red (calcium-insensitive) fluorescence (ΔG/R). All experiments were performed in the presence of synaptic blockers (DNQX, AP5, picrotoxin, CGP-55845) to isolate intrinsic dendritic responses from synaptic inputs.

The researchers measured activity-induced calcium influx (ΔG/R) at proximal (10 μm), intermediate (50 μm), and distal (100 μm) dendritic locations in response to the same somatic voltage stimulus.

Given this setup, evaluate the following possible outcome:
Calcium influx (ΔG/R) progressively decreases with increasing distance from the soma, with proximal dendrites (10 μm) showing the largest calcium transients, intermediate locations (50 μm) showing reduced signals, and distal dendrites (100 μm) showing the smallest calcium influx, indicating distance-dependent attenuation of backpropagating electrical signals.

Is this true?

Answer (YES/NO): YES